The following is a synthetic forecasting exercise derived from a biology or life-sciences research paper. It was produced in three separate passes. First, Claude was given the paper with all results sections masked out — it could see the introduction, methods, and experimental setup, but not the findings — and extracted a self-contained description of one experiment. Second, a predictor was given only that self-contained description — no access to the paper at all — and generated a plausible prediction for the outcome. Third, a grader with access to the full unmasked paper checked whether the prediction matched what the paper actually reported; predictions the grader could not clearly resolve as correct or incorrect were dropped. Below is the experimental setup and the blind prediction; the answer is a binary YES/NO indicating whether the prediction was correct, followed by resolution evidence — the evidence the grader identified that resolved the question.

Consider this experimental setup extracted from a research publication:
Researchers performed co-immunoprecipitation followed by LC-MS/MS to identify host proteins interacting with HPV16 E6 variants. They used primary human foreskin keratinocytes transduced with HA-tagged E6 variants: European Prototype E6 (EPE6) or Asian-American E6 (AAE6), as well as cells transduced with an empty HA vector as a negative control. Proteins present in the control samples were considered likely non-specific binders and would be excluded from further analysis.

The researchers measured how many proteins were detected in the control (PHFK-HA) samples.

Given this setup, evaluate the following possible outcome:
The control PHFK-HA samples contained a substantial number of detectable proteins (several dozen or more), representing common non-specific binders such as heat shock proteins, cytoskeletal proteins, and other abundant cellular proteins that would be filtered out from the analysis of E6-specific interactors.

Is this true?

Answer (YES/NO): YES